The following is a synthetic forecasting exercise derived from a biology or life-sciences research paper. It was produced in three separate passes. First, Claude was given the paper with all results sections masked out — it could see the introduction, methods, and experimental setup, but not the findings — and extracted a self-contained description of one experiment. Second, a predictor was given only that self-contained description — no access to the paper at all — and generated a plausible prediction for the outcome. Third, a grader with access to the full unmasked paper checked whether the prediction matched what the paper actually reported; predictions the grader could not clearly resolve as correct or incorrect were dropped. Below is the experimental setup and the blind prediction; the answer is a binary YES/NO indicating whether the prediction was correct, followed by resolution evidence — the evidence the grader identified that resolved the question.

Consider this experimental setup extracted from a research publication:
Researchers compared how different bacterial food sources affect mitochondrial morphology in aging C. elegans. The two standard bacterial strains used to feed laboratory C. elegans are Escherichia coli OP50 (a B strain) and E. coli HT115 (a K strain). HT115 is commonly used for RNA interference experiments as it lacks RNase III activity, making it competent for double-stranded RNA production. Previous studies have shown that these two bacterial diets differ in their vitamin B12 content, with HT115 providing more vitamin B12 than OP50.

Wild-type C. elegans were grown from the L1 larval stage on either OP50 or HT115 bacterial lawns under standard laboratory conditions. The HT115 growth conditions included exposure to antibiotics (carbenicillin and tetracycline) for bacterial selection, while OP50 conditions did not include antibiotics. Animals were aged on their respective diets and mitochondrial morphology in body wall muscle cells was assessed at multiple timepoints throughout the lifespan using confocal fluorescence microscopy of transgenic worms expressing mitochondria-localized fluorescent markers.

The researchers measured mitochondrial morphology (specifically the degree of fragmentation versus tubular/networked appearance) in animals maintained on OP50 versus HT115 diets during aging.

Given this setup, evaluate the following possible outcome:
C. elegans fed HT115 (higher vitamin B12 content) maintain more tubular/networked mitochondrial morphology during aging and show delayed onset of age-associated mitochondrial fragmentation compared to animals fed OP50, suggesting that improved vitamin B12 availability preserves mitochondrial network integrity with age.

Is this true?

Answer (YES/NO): NO